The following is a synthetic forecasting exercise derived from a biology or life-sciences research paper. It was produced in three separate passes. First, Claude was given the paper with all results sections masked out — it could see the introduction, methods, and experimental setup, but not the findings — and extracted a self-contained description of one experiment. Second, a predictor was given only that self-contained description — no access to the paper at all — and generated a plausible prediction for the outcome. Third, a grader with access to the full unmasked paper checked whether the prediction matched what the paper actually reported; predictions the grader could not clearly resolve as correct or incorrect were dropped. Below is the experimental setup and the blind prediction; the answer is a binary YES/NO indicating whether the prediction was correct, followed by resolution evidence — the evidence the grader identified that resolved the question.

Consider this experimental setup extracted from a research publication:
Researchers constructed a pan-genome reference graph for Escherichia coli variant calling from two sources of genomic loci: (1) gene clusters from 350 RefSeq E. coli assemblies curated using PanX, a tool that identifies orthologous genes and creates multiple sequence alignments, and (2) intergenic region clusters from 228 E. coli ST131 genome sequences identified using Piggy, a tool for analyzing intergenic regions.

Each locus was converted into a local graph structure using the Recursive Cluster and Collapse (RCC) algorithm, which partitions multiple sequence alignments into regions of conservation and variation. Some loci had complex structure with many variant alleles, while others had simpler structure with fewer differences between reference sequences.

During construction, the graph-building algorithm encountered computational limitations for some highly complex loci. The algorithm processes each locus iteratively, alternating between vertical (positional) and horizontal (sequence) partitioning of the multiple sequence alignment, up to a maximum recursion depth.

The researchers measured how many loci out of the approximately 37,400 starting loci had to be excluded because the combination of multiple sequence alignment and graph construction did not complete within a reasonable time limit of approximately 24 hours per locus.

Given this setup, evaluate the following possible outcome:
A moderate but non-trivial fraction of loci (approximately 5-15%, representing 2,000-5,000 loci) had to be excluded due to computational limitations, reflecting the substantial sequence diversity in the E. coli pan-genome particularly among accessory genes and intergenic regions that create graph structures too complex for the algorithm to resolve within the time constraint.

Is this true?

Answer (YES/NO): NO